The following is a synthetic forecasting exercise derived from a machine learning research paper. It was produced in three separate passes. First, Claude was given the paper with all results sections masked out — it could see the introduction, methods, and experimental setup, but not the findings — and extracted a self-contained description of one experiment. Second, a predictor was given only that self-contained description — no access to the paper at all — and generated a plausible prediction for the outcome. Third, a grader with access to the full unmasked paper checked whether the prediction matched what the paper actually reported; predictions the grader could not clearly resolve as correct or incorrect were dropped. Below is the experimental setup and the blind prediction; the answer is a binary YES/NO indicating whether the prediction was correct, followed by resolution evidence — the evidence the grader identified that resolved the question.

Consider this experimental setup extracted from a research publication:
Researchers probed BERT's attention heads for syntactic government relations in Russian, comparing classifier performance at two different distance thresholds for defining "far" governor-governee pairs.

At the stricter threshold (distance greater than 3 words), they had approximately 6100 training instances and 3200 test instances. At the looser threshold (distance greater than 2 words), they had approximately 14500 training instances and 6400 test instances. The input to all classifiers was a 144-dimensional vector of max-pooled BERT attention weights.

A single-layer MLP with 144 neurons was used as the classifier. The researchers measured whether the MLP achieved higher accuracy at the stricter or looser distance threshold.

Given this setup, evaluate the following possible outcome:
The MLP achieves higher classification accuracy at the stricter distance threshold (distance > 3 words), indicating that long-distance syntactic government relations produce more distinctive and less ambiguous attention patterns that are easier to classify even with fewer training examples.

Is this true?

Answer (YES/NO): YES